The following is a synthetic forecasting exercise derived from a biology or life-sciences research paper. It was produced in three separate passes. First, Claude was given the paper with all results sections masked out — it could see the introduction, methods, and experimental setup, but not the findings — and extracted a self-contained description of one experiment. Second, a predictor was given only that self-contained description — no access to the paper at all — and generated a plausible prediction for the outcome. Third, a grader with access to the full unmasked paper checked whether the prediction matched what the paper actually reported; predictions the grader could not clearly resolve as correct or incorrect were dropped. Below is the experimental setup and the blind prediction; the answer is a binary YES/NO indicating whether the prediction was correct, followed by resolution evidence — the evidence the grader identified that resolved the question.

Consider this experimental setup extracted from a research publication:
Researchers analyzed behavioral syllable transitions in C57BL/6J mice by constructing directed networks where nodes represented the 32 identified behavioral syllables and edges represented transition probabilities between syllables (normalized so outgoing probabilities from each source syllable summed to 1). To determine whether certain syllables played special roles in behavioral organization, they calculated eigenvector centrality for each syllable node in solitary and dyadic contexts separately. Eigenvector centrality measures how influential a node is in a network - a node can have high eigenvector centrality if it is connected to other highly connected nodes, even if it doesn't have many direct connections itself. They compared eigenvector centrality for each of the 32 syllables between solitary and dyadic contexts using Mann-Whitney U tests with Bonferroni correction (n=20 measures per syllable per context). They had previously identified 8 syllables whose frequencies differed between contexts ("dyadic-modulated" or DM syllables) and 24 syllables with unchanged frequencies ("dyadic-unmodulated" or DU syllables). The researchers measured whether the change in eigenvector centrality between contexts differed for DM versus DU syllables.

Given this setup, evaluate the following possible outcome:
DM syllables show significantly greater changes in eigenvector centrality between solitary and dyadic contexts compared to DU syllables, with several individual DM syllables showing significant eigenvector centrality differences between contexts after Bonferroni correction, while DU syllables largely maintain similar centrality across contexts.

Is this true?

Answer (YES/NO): YES